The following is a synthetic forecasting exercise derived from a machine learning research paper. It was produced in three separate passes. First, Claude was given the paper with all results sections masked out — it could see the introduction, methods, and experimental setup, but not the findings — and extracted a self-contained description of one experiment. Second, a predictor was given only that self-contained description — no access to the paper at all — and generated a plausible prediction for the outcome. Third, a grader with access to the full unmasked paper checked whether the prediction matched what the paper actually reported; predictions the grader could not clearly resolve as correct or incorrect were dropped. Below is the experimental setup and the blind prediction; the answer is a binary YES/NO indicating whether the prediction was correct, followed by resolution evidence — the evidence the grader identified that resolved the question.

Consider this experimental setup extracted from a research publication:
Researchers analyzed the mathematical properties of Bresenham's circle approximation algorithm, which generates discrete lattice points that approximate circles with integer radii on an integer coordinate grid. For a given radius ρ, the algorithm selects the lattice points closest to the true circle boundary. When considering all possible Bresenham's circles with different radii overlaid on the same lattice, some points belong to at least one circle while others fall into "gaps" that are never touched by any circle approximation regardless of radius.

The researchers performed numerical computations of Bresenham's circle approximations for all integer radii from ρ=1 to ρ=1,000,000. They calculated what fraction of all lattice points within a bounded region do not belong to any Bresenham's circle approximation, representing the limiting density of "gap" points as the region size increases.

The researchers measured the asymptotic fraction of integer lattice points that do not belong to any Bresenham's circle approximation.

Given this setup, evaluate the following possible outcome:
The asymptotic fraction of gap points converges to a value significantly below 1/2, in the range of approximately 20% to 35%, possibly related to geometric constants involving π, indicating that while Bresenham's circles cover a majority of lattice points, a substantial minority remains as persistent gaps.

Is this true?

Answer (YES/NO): NO